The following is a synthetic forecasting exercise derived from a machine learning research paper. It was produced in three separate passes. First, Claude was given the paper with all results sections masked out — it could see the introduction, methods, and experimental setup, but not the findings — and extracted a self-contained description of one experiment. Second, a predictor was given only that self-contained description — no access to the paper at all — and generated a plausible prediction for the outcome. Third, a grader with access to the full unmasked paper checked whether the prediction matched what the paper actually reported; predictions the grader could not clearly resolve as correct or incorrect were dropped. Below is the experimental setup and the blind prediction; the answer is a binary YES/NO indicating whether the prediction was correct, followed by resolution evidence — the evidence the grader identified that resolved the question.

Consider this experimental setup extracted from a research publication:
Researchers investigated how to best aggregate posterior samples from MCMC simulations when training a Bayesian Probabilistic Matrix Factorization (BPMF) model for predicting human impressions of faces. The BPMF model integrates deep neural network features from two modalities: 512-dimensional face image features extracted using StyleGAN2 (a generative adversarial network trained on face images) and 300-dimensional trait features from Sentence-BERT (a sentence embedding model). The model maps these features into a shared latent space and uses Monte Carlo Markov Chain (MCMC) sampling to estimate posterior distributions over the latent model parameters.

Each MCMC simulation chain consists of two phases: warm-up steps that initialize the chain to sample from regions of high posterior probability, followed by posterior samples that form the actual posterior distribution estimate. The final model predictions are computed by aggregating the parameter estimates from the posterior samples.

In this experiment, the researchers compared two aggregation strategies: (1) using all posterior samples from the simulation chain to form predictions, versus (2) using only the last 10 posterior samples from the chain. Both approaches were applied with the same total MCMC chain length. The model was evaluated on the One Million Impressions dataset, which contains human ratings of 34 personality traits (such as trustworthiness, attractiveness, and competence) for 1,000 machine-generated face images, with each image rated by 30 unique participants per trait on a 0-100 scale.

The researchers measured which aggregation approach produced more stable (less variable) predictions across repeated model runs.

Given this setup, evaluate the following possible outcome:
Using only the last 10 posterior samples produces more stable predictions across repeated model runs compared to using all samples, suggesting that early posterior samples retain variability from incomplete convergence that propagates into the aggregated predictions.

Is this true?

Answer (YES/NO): YES